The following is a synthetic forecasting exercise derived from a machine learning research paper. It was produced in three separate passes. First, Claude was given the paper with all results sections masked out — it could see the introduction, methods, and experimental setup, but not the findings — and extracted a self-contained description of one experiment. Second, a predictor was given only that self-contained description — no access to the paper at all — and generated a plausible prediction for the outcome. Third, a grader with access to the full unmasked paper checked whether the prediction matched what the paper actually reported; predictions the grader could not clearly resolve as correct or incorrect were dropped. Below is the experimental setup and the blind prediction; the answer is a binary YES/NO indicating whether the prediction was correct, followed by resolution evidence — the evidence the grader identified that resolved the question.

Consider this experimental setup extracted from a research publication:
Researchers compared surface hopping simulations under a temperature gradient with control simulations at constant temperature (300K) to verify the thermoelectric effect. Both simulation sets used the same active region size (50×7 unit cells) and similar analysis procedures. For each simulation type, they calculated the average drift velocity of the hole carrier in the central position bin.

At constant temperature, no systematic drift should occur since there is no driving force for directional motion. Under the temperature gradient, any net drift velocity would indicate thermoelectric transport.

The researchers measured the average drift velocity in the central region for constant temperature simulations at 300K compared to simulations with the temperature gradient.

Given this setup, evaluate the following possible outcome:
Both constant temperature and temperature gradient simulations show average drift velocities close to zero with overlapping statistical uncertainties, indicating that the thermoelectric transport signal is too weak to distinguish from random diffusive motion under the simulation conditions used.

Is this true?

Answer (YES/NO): NO